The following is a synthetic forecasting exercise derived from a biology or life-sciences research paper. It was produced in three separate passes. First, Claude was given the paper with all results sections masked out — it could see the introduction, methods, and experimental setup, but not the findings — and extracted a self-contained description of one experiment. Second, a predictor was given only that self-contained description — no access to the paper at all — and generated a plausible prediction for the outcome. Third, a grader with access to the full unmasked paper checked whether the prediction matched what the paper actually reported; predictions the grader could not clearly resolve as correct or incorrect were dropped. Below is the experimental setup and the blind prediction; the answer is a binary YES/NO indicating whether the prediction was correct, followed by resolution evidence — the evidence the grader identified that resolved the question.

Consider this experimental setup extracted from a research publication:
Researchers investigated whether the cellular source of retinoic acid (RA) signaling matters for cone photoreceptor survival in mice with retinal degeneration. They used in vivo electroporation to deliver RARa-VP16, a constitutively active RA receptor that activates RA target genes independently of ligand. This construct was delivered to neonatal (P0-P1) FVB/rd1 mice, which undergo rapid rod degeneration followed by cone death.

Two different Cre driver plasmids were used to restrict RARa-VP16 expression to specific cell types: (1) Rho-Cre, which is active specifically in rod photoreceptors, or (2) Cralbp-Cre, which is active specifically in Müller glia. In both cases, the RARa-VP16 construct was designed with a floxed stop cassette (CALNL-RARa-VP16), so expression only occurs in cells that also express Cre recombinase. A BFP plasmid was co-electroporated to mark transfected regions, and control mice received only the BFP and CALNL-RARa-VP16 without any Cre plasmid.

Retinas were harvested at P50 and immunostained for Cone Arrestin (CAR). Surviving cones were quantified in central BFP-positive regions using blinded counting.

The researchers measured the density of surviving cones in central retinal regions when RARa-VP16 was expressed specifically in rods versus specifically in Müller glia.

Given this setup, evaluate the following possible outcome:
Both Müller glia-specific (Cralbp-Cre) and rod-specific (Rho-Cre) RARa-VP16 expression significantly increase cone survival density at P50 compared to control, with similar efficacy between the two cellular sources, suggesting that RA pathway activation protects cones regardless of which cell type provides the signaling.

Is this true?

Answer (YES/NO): NO